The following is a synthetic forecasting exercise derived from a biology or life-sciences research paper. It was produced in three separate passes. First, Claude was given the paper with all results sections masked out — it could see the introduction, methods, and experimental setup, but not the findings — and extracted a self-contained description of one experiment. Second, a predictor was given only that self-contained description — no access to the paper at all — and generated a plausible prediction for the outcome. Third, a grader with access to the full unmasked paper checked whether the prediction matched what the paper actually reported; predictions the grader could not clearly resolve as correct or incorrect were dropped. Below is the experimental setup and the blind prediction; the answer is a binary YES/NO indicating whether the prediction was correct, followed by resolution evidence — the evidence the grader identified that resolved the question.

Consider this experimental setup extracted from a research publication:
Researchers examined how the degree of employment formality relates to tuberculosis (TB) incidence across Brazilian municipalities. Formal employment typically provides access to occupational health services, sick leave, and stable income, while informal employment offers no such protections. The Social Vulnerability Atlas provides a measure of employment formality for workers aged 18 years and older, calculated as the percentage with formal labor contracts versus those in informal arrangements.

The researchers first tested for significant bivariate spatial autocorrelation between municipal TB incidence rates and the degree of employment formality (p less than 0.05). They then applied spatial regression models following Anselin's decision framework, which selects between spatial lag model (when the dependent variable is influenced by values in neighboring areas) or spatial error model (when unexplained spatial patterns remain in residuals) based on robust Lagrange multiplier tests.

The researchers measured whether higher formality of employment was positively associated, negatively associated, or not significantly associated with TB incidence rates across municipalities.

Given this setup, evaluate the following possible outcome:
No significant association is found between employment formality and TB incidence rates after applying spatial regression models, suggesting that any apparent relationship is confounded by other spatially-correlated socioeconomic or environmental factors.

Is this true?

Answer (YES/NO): YES